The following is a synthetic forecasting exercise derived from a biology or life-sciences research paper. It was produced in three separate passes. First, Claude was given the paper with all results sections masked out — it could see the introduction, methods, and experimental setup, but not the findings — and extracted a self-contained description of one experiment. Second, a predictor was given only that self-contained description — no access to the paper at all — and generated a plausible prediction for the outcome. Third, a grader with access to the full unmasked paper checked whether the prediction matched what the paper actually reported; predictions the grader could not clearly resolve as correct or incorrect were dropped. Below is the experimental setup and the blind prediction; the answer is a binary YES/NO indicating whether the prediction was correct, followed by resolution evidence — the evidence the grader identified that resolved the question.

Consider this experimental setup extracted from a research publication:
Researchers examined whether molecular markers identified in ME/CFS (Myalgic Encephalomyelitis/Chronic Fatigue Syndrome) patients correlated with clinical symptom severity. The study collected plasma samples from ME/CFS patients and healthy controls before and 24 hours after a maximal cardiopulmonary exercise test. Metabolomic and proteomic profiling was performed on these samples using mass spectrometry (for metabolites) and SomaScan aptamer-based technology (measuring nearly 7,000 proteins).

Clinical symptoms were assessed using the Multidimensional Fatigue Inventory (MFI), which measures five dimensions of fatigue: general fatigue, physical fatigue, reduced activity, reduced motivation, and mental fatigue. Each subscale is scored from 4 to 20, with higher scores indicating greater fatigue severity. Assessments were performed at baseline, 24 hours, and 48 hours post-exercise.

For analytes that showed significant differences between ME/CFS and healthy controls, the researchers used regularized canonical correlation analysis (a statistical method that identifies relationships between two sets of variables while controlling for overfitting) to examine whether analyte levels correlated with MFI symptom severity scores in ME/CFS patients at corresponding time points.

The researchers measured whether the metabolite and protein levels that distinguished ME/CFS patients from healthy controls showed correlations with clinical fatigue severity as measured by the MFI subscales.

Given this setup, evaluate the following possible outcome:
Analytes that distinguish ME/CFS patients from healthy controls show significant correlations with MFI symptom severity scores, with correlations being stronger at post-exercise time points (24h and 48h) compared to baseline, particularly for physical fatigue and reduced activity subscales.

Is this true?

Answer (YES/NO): NO